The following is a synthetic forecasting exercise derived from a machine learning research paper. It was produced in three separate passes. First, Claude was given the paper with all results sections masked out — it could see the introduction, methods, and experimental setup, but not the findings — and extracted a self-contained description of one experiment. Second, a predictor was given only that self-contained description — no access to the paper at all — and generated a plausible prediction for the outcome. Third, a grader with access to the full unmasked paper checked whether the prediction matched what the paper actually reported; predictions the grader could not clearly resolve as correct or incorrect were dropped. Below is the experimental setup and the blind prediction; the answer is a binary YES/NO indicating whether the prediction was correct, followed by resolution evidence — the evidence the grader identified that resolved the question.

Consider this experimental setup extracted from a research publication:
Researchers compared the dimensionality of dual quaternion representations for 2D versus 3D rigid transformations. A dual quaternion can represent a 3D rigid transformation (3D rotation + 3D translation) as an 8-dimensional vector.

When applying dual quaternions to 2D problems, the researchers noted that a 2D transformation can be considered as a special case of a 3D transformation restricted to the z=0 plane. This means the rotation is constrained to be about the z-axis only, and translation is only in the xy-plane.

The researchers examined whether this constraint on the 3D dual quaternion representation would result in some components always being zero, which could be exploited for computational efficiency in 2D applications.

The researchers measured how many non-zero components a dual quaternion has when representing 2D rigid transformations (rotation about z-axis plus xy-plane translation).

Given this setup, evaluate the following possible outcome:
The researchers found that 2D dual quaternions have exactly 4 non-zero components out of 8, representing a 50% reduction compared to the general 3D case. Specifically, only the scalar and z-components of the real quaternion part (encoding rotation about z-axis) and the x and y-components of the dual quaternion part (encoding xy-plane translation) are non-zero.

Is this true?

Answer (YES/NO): YES